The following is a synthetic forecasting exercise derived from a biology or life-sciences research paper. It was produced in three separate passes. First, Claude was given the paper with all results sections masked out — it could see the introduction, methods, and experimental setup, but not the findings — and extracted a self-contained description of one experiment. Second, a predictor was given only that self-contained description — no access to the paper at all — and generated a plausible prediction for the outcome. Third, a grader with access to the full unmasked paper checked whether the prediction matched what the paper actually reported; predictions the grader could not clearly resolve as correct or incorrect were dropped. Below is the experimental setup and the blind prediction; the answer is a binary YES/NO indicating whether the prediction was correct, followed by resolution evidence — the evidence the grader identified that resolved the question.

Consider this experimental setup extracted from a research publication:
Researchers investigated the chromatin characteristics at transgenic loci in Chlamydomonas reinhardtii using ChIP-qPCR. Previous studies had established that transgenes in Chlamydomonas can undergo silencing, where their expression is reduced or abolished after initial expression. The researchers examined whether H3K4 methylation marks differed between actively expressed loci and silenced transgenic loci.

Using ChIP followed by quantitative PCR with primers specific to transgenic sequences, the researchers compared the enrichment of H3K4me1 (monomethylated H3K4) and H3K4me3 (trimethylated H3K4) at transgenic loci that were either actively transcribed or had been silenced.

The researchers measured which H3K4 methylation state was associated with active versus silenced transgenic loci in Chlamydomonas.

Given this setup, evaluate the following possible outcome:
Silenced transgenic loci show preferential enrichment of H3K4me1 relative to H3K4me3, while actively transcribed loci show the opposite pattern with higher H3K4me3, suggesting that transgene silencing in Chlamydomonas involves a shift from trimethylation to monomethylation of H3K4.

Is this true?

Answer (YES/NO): YES